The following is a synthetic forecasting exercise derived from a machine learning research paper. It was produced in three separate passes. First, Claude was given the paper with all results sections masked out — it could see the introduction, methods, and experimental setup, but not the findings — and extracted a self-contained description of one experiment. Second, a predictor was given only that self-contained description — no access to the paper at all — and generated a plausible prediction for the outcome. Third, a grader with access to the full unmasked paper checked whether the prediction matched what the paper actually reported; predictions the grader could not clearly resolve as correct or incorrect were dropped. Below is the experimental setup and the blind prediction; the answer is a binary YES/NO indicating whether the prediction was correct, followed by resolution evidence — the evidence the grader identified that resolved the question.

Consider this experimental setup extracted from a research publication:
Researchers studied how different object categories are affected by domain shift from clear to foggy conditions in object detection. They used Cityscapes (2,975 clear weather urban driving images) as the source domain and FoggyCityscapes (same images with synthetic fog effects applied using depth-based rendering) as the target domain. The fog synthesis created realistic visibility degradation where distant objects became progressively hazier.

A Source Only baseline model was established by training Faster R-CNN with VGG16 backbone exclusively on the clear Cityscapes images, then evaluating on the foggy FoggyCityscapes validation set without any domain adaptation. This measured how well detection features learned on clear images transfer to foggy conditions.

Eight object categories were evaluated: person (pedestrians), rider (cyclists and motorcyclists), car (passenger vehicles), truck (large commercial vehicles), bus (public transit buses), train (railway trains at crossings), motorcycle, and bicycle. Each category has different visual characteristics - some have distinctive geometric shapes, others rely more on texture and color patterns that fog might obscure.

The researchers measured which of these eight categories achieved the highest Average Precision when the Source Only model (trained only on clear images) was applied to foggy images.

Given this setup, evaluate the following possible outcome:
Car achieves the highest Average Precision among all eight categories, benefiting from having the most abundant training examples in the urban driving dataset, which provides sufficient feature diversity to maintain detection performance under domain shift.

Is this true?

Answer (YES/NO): YES